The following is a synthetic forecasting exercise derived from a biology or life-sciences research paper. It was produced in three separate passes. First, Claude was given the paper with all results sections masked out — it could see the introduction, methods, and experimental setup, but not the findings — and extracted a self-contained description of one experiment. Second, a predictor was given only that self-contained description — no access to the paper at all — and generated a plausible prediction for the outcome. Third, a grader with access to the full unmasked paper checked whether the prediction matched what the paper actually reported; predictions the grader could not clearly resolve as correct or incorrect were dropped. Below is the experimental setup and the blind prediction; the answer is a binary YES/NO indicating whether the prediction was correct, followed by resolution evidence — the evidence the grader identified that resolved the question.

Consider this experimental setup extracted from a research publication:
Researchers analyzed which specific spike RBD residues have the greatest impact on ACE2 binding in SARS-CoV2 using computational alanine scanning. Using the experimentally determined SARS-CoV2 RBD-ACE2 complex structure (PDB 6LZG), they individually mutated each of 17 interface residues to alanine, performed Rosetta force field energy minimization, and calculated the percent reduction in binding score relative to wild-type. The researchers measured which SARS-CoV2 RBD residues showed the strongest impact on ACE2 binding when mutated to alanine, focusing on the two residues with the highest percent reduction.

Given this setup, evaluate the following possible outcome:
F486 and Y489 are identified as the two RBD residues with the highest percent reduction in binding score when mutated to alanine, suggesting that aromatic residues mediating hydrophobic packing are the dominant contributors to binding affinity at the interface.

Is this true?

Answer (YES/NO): NO